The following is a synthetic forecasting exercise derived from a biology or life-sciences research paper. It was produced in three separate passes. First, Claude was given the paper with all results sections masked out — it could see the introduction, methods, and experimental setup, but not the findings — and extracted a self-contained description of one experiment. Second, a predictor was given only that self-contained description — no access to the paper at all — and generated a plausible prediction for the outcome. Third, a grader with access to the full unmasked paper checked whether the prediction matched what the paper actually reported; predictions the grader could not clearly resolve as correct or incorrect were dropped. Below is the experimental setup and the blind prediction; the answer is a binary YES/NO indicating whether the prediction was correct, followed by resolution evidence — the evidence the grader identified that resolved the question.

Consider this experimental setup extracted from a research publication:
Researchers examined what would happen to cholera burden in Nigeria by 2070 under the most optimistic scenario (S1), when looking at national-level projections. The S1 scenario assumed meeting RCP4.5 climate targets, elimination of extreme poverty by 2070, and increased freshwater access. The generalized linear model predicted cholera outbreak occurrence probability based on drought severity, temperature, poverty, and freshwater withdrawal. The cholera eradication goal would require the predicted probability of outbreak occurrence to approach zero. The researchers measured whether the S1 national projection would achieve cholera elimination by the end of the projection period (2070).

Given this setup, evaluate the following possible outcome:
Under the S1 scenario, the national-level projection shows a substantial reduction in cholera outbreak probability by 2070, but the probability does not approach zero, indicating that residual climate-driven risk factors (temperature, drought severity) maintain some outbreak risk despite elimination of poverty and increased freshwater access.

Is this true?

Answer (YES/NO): NO